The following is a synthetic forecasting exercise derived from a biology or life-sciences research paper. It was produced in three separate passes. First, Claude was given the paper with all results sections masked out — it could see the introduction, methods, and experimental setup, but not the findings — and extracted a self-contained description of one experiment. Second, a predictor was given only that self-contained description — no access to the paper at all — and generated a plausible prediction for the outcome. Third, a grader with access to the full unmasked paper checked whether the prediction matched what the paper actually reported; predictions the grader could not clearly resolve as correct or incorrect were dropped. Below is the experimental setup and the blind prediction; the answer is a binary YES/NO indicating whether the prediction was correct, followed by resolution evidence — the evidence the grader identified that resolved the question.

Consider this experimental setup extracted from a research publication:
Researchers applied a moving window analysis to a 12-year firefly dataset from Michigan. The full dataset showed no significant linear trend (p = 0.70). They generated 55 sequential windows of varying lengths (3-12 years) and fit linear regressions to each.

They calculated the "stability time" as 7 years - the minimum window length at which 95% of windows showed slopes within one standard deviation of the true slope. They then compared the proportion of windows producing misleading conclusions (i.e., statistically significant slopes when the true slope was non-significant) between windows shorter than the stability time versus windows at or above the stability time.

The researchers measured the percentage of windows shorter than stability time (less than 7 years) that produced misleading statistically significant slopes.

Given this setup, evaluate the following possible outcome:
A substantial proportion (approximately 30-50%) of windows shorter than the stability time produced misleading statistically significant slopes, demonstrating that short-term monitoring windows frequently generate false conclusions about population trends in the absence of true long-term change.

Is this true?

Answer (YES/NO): NO